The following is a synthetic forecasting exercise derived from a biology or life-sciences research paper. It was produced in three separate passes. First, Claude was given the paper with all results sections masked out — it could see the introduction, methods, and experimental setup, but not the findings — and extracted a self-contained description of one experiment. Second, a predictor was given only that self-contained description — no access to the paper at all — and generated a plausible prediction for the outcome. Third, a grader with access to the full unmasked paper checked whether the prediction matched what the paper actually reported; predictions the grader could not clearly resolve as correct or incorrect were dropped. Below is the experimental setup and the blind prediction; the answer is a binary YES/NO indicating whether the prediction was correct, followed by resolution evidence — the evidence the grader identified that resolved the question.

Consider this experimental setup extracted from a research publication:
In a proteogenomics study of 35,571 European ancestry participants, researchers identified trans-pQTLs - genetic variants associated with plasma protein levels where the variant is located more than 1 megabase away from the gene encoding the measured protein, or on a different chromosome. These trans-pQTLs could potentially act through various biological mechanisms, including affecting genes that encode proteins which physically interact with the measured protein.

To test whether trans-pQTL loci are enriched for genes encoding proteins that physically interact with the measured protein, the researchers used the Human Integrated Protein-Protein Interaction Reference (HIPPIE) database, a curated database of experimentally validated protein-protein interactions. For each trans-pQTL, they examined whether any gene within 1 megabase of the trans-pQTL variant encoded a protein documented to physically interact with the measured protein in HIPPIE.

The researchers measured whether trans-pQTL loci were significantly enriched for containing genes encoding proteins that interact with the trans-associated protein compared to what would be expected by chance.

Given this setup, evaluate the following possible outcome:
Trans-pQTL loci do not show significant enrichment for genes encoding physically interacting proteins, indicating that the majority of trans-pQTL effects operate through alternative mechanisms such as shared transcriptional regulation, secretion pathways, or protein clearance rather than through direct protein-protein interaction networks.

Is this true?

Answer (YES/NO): NO